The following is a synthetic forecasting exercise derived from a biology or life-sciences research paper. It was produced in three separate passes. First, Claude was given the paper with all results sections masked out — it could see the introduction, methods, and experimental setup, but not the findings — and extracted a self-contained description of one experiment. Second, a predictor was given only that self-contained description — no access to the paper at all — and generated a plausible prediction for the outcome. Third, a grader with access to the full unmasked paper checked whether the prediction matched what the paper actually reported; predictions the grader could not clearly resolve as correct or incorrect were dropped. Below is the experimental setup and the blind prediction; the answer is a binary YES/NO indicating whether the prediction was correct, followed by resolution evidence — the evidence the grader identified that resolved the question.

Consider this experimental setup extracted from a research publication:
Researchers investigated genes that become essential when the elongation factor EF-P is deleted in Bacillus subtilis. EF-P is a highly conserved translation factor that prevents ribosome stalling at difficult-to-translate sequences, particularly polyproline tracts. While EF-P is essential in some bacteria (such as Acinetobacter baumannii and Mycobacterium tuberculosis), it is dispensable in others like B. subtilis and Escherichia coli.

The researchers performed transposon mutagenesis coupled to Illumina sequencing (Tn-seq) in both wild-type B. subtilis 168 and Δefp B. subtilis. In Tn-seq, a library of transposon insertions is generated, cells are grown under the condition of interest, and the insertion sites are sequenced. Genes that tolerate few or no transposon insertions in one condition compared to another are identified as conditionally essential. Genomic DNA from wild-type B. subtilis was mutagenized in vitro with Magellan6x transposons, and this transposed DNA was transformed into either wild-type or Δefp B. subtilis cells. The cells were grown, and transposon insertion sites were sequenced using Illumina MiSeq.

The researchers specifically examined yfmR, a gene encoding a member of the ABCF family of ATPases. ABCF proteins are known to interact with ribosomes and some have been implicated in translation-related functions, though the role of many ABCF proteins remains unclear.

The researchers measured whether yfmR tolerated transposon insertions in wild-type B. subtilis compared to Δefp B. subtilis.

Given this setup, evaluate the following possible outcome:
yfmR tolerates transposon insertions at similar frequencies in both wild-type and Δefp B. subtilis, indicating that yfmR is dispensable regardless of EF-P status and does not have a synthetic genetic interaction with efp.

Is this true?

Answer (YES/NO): NO